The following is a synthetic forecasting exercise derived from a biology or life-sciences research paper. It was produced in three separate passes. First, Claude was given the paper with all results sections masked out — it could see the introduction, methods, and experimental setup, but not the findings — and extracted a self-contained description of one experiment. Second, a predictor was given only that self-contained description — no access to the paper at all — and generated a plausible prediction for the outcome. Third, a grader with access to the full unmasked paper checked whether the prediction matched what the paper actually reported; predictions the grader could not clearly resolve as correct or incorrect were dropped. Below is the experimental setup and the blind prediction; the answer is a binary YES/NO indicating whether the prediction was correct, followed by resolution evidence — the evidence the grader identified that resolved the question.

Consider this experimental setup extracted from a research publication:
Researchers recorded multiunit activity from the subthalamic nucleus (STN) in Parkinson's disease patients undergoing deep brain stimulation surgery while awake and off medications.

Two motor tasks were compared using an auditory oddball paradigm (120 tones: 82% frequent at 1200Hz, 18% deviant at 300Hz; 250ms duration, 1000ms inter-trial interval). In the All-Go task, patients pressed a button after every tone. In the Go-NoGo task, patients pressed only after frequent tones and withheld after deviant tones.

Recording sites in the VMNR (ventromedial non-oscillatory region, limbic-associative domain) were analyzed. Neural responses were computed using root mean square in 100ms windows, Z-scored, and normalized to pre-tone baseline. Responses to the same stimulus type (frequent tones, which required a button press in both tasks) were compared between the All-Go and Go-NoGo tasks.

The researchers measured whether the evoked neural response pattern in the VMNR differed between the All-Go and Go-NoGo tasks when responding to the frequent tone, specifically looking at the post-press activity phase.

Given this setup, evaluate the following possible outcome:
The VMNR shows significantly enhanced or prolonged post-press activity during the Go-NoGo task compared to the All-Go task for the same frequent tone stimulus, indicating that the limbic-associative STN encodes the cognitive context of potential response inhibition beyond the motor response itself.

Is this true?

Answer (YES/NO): YES